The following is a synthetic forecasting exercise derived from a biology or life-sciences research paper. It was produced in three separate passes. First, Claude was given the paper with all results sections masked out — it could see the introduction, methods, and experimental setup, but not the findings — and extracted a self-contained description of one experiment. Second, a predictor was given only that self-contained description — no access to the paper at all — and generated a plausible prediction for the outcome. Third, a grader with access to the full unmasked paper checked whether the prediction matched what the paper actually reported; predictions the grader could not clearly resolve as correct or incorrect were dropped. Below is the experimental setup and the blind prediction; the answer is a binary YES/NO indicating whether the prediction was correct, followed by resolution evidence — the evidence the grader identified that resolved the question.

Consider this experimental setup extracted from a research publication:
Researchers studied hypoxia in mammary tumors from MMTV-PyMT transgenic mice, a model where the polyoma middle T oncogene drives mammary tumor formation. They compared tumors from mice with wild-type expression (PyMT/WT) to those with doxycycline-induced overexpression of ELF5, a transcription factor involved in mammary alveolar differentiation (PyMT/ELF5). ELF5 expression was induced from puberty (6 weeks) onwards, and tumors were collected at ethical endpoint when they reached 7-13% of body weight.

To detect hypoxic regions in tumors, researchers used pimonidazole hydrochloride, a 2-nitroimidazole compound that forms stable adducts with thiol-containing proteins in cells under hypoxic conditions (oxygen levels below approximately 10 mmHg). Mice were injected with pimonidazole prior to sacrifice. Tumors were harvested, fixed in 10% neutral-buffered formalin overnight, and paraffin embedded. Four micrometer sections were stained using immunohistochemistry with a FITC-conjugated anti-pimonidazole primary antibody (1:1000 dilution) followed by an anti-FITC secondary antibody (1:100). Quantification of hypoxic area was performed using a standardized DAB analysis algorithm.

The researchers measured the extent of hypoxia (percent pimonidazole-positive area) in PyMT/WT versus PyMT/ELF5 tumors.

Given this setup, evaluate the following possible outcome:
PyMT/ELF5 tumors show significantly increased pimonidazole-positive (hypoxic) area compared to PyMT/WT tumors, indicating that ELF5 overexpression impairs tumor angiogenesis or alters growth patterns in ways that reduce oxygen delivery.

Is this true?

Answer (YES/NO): YES